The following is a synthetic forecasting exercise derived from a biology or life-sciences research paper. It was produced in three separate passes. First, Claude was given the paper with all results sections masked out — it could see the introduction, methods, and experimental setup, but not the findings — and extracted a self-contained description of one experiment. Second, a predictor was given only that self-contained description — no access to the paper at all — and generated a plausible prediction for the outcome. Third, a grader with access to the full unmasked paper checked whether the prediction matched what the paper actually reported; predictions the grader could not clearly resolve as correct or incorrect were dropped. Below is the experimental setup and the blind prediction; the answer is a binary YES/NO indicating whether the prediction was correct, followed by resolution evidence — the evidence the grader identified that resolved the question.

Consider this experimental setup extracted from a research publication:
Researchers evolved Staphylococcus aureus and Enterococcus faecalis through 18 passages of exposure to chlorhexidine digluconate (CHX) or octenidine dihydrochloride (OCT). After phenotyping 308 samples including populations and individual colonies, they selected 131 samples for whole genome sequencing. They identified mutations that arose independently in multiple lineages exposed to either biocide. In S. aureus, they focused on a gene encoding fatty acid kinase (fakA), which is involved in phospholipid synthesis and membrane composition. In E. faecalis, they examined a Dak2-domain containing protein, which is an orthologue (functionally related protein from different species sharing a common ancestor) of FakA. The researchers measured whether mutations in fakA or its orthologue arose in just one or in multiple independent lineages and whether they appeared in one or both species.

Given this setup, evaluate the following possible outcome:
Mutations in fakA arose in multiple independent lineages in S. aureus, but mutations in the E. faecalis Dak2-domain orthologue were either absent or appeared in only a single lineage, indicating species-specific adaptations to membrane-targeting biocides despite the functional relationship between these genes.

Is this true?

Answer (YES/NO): NO